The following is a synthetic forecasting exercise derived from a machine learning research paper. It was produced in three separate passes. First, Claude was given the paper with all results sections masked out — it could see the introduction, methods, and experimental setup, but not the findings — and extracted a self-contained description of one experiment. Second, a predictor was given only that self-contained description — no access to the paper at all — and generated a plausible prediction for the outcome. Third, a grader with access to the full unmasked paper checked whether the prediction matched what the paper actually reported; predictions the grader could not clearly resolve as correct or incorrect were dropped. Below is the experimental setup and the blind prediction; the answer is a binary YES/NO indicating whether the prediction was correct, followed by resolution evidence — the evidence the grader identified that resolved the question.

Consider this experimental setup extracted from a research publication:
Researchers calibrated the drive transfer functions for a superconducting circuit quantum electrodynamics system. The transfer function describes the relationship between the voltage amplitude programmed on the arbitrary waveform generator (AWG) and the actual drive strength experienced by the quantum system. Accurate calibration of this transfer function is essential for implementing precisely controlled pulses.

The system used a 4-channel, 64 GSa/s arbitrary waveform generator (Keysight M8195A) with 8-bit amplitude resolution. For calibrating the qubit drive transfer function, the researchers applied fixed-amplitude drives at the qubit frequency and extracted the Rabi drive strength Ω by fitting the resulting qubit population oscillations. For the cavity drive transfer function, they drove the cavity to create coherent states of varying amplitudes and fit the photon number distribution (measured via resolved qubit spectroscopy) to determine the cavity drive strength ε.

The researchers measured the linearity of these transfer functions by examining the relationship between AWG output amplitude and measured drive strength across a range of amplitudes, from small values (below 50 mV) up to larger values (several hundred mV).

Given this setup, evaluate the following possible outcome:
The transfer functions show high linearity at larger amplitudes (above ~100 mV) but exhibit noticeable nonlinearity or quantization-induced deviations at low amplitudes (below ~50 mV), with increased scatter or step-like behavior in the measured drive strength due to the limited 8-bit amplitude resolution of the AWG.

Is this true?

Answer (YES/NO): NO